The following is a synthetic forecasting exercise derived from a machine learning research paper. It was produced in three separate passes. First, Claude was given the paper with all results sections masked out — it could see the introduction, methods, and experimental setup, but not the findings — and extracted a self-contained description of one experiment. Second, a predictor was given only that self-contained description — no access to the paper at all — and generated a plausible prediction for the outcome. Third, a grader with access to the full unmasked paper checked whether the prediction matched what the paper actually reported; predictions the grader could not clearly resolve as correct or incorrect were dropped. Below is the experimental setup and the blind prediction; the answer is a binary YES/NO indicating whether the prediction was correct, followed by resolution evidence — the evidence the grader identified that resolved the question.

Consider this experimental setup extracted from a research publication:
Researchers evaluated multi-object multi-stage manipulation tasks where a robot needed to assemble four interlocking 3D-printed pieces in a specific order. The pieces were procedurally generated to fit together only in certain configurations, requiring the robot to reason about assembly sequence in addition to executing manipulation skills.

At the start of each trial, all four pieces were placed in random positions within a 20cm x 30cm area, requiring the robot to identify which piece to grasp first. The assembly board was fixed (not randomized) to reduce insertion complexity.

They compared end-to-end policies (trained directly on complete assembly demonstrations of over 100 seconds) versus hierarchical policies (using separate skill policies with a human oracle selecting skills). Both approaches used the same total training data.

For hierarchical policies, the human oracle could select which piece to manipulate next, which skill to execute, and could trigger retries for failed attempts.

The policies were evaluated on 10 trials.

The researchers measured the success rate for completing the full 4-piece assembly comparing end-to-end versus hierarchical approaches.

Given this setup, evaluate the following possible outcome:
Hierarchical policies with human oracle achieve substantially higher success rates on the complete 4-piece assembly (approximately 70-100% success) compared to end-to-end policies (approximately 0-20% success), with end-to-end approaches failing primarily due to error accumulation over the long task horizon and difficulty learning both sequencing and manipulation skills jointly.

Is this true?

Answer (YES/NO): NO